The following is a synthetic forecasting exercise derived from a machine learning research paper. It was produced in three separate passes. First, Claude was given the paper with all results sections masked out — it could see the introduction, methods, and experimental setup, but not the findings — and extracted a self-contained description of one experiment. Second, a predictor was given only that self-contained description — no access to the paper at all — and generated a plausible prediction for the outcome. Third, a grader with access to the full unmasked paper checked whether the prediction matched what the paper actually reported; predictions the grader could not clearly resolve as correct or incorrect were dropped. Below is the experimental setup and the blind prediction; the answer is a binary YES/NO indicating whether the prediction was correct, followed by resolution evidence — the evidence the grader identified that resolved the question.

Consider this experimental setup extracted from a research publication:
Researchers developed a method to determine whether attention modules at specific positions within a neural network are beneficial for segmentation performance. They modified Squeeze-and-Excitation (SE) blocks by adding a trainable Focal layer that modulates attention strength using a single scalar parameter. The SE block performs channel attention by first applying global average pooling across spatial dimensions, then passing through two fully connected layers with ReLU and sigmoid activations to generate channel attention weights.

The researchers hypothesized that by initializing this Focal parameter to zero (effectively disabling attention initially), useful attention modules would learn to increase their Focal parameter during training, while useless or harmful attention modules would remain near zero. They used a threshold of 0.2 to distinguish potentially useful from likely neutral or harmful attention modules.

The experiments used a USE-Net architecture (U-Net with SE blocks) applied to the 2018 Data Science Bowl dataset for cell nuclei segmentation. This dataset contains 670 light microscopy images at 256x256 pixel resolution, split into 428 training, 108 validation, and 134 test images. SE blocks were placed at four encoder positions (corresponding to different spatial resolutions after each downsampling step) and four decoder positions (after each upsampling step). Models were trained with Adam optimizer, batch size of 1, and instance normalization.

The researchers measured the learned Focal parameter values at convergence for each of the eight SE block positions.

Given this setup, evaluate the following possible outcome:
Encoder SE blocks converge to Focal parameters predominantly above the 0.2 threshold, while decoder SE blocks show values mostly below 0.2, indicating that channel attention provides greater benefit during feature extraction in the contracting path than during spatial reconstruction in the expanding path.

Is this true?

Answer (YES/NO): NO